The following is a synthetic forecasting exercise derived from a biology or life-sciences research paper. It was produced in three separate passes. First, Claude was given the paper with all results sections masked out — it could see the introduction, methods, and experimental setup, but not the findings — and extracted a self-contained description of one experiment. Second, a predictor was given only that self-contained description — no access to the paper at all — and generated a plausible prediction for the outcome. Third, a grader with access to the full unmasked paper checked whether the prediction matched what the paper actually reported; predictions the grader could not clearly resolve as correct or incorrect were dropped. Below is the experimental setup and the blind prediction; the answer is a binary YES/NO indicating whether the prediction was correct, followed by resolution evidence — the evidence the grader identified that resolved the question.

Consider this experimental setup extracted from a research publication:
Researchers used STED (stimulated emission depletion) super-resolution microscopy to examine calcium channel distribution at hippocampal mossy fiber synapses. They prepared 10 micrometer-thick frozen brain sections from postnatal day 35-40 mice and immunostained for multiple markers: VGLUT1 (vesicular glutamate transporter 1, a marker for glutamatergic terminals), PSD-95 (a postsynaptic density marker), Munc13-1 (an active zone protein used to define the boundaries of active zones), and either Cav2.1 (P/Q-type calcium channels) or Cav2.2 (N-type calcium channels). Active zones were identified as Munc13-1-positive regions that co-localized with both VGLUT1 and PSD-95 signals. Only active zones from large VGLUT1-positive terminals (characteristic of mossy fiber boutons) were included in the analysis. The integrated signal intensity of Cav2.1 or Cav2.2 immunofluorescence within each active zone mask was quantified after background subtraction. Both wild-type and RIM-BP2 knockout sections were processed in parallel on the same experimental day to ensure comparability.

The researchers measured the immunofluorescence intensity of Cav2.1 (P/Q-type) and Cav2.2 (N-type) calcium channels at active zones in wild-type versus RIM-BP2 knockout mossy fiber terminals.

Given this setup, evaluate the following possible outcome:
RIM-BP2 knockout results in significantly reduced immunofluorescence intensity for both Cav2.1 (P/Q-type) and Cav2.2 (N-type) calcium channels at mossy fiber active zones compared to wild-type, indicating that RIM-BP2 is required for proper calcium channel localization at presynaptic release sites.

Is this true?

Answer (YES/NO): NO